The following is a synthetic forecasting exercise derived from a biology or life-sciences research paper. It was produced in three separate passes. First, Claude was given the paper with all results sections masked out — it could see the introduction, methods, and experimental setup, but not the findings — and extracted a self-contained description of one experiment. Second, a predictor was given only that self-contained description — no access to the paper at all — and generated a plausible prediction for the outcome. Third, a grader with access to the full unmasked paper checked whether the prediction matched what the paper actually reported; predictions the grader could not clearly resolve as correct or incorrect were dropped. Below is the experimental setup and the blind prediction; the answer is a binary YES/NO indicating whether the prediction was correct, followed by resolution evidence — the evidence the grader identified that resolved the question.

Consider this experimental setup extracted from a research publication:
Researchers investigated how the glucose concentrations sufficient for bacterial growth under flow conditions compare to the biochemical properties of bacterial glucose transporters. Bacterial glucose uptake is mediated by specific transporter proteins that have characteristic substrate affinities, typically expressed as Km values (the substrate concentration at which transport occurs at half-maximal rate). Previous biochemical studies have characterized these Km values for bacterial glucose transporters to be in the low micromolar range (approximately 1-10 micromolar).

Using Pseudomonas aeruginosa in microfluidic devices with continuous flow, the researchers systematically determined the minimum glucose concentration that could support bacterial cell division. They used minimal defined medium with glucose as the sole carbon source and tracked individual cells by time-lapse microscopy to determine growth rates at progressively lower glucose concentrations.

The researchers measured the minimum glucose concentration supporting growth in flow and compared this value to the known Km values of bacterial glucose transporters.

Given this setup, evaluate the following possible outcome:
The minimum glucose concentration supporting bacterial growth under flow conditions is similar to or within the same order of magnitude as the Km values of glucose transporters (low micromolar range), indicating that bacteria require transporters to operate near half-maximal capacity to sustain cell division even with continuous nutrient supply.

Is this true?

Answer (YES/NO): NO